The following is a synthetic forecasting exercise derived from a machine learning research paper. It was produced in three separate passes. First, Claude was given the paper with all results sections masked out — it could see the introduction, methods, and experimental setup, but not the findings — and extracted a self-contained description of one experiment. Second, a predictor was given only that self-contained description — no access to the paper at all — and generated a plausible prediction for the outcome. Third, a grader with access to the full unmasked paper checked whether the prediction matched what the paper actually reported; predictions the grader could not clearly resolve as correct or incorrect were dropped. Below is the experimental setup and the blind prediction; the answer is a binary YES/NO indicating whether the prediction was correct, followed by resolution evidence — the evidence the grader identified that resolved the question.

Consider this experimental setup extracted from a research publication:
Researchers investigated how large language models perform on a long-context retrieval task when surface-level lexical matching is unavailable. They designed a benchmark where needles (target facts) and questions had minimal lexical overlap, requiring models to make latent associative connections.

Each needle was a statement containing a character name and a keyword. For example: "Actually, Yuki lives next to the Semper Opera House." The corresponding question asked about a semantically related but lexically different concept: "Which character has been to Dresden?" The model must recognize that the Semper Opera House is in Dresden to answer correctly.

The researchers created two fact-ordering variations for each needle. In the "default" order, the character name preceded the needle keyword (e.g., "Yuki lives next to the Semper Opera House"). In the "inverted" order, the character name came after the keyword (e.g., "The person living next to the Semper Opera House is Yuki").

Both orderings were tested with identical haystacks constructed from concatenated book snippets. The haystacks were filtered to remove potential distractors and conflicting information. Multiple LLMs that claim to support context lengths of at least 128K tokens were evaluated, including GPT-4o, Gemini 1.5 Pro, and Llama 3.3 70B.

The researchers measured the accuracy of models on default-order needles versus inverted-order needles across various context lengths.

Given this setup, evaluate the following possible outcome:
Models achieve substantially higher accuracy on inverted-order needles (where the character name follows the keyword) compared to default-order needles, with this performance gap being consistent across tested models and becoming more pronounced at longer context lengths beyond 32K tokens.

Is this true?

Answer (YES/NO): NO